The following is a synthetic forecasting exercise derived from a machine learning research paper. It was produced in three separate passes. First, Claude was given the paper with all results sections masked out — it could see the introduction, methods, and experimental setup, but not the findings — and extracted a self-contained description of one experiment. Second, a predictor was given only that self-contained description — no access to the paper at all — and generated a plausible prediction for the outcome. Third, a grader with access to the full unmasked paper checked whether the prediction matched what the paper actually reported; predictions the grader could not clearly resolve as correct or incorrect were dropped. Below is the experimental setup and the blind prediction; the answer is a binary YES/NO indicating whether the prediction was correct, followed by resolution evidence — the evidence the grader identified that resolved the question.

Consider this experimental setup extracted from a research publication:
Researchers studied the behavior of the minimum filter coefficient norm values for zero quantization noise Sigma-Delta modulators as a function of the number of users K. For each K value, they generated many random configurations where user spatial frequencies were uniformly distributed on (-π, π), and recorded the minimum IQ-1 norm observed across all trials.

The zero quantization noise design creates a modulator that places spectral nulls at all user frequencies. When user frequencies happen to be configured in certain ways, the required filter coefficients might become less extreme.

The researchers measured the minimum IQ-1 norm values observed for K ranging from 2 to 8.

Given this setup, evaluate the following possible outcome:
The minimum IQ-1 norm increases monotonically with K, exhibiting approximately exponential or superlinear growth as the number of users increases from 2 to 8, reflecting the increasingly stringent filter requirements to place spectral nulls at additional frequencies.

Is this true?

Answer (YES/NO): NO